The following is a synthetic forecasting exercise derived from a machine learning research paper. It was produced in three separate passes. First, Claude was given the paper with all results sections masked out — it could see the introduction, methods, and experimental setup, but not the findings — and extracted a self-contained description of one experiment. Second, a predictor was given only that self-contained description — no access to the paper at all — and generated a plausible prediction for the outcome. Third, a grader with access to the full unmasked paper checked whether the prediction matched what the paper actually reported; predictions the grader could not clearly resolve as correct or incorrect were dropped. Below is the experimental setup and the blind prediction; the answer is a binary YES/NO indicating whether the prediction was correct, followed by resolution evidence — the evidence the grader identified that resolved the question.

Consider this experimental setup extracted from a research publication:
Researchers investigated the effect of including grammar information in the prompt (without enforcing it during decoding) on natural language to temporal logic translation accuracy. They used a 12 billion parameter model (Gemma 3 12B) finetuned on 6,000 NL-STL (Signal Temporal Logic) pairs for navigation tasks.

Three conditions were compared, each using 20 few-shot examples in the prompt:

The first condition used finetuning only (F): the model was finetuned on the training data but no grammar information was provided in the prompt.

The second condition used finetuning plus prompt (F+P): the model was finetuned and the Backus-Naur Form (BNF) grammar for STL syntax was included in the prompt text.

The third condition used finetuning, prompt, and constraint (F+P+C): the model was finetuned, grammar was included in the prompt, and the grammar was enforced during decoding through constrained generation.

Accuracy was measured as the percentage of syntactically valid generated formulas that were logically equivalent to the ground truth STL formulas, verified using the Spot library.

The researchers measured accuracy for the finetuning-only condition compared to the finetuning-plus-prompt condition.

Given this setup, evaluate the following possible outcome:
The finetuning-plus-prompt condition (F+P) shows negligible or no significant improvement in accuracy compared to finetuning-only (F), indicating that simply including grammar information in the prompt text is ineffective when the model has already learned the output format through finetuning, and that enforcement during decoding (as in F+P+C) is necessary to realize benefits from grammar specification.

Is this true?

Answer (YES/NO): NO